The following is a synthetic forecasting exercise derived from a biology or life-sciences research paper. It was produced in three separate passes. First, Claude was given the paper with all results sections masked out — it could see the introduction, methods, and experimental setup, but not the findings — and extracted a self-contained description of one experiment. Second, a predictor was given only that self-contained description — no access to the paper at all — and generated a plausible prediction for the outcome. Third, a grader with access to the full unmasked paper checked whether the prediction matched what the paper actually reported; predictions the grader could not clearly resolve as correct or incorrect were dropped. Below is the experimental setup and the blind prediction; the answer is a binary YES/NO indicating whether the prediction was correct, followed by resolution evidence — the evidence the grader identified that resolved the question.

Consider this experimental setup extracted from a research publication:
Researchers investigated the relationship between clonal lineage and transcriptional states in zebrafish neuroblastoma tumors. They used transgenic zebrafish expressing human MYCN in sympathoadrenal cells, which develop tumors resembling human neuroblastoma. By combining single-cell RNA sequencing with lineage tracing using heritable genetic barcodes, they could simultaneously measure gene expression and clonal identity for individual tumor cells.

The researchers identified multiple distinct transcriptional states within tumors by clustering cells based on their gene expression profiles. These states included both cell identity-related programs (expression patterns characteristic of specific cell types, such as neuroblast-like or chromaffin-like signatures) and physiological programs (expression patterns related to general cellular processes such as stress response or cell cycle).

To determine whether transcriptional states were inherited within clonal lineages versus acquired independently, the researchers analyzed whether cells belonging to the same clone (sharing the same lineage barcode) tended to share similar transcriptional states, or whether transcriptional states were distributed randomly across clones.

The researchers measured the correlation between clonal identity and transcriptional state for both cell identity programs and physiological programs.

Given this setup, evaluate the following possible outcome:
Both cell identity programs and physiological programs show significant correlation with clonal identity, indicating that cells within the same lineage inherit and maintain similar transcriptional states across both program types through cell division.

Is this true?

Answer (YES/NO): NO